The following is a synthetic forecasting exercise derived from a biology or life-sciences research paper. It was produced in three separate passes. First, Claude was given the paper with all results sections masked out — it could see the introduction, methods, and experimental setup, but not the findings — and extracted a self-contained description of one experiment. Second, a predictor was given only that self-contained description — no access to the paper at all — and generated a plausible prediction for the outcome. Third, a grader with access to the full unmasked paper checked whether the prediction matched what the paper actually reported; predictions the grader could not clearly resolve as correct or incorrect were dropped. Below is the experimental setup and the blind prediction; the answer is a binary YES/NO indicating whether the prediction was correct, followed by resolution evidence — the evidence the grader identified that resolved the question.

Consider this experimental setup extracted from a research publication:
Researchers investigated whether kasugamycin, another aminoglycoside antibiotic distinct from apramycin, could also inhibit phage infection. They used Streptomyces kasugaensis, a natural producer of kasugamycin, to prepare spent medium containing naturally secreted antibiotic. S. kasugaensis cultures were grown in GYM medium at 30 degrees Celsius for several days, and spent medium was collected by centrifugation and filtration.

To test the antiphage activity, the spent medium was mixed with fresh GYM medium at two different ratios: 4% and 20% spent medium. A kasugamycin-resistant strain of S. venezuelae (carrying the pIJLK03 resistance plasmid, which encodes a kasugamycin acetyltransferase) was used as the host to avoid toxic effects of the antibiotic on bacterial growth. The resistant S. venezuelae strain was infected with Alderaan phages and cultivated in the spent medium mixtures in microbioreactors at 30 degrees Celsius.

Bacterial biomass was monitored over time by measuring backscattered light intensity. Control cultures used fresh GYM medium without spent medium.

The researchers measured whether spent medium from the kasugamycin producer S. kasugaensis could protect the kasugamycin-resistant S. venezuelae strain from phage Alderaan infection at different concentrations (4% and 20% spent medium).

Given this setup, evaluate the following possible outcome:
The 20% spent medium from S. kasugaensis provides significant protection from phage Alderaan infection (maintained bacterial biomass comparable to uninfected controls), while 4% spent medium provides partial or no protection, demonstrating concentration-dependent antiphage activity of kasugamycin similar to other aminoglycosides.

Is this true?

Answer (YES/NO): NO